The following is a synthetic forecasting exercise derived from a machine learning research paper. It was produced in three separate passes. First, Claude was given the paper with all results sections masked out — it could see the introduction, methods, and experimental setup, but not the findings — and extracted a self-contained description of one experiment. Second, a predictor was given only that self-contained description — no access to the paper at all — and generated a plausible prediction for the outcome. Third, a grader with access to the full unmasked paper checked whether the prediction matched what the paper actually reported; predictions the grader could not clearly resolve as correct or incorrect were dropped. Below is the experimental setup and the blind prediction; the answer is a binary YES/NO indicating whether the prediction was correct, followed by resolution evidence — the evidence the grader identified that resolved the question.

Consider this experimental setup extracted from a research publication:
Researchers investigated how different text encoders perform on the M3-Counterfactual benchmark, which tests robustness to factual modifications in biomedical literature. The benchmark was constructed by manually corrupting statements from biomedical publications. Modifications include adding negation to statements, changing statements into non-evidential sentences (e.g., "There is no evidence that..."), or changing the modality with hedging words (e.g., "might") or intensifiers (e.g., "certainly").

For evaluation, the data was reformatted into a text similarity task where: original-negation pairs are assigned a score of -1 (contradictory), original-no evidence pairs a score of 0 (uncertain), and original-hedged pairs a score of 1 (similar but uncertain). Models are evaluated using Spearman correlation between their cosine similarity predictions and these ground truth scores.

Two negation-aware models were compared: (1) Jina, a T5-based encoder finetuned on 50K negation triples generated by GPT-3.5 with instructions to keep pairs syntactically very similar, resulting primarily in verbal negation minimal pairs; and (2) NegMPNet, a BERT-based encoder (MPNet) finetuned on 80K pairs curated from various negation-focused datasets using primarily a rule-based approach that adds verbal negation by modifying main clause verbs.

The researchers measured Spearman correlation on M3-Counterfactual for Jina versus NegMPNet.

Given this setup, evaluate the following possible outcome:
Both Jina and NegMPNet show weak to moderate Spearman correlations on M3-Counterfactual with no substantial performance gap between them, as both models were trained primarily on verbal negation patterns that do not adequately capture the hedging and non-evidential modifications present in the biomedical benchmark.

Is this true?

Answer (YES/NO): NO